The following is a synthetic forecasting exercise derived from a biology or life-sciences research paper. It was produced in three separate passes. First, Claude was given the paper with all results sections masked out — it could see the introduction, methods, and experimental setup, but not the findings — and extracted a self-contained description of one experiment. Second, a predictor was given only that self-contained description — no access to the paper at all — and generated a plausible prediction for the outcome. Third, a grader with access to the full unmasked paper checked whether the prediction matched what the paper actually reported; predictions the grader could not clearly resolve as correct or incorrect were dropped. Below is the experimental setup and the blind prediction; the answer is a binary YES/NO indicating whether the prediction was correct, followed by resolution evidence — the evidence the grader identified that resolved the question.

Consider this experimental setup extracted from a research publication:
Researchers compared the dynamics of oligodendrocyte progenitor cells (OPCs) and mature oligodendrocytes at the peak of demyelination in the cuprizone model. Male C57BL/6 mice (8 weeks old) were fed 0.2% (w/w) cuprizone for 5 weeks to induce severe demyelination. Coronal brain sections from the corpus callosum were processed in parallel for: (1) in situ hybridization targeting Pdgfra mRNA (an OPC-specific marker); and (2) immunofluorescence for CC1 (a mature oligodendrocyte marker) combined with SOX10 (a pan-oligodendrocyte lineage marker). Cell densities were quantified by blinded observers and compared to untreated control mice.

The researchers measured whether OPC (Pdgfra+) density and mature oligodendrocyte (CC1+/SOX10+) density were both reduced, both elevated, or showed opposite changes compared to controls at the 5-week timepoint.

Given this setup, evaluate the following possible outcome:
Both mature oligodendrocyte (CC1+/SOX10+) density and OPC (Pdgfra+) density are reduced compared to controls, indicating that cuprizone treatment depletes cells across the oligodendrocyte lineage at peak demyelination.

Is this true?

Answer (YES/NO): NO